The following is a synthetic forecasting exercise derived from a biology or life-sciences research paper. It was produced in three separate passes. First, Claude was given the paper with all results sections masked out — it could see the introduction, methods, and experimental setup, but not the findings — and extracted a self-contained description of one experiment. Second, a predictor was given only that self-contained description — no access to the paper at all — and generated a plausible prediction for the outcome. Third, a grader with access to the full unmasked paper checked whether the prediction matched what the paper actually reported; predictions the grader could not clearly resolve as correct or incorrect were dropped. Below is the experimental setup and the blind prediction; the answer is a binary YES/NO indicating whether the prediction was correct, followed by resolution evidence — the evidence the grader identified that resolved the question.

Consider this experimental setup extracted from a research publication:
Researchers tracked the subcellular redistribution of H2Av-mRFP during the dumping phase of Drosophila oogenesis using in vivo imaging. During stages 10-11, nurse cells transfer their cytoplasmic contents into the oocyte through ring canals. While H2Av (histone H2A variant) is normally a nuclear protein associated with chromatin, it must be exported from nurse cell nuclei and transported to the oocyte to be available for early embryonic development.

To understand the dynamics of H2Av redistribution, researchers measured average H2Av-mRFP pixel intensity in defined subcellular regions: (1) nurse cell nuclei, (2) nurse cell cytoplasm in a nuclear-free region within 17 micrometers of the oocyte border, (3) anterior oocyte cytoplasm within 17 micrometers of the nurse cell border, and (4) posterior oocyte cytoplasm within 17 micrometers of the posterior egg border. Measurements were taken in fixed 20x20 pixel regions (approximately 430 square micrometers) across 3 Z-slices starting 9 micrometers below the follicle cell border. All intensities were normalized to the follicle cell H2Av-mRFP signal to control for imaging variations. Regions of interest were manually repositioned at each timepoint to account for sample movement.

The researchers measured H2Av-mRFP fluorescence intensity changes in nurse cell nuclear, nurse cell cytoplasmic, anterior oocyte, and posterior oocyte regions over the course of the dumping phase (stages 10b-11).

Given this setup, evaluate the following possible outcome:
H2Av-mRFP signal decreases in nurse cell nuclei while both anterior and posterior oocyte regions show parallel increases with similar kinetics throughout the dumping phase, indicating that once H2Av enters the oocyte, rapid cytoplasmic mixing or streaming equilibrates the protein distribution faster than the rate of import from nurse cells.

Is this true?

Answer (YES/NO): NO